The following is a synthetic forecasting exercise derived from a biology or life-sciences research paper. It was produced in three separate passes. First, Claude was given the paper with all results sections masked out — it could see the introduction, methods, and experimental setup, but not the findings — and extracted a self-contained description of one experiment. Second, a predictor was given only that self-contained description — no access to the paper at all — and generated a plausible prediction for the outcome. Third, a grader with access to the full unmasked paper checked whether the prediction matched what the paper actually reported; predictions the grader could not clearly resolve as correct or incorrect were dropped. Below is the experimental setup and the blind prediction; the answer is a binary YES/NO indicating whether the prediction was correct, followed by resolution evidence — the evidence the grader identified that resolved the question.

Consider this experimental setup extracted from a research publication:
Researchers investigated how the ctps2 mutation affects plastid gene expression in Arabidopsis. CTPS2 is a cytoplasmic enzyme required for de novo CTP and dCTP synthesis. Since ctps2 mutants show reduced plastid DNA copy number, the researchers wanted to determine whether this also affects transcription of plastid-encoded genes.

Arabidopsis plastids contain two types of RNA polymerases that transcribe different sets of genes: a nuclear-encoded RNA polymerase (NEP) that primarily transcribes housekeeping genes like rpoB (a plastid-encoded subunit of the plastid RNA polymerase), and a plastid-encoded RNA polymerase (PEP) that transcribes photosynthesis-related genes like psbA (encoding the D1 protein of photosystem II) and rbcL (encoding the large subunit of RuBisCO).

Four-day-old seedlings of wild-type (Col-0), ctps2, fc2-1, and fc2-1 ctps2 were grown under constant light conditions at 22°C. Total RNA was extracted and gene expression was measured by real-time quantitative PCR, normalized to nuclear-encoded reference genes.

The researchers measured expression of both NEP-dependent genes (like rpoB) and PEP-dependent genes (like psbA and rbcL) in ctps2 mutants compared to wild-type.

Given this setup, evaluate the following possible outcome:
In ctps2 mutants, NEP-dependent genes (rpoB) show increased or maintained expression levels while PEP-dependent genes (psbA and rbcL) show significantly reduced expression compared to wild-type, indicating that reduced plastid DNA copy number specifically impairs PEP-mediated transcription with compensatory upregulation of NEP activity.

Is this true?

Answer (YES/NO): NO